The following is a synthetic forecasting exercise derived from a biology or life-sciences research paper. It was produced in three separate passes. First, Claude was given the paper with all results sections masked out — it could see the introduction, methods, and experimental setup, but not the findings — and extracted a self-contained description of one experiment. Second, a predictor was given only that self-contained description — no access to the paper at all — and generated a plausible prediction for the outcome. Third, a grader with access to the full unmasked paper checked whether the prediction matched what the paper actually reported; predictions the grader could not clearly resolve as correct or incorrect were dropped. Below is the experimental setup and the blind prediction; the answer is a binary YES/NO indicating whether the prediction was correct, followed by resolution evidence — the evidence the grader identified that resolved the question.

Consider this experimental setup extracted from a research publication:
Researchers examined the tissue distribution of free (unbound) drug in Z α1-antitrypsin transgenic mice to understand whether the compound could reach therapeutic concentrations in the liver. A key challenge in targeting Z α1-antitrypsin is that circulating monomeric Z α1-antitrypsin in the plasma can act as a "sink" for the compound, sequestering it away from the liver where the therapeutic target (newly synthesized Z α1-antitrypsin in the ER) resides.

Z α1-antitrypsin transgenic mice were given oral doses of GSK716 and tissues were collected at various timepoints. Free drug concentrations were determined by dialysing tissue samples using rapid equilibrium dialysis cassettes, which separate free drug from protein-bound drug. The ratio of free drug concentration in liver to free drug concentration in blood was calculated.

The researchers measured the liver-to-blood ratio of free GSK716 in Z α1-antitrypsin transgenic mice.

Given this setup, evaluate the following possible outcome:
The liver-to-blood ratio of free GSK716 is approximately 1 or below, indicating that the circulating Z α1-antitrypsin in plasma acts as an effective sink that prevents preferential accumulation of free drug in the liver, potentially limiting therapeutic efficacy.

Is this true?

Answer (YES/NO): YES